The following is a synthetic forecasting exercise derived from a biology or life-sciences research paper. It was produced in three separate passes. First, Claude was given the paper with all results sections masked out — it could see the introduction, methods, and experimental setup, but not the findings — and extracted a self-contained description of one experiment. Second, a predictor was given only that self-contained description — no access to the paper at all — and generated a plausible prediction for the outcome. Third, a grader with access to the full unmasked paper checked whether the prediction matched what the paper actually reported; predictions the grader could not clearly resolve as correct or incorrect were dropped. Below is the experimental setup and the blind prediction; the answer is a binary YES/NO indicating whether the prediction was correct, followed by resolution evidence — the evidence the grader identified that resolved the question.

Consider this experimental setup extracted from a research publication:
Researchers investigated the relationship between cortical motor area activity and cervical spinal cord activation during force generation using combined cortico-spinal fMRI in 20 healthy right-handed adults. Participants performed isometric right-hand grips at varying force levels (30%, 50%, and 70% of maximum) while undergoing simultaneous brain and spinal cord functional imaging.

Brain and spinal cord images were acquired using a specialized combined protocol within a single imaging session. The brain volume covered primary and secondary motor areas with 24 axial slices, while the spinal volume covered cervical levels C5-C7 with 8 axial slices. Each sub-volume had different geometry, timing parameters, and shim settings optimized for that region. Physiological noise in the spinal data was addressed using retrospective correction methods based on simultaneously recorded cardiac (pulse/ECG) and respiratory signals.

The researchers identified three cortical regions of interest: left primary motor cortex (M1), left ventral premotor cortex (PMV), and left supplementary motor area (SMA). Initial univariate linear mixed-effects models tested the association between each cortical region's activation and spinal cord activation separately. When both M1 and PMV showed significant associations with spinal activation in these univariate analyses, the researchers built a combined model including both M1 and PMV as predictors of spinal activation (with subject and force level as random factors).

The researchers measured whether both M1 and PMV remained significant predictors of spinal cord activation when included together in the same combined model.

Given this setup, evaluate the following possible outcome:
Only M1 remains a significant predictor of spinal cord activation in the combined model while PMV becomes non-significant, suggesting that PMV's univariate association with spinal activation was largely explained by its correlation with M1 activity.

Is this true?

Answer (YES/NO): NO